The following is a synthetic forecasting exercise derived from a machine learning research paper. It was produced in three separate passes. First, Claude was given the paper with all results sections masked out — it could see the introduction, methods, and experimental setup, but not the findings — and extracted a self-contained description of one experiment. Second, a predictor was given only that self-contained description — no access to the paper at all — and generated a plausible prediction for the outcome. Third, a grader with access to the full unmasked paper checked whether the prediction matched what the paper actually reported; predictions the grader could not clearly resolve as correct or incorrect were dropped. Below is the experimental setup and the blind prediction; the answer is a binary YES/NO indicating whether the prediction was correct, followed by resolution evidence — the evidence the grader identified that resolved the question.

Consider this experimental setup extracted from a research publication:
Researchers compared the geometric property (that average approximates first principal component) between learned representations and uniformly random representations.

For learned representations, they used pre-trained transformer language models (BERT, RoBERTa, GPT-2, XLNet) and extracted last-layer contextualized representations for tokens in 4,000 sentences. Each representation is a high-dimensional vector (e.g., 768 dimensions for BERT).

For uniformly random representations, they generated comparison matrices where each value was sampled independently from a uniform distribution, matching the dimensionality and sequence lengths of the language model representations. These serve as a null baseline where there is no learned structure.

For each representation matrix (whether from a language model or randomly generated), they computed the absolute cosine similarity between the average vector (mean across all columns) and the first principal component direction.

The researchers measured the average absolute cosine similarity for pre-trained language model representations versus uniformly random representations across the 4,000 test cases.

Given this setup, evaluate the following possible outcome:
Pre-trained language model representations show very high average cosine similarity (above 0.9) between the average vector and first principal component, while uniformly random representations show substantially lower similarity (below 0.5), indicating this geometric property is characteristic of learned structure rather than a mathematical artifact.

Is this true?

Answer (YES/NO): YES